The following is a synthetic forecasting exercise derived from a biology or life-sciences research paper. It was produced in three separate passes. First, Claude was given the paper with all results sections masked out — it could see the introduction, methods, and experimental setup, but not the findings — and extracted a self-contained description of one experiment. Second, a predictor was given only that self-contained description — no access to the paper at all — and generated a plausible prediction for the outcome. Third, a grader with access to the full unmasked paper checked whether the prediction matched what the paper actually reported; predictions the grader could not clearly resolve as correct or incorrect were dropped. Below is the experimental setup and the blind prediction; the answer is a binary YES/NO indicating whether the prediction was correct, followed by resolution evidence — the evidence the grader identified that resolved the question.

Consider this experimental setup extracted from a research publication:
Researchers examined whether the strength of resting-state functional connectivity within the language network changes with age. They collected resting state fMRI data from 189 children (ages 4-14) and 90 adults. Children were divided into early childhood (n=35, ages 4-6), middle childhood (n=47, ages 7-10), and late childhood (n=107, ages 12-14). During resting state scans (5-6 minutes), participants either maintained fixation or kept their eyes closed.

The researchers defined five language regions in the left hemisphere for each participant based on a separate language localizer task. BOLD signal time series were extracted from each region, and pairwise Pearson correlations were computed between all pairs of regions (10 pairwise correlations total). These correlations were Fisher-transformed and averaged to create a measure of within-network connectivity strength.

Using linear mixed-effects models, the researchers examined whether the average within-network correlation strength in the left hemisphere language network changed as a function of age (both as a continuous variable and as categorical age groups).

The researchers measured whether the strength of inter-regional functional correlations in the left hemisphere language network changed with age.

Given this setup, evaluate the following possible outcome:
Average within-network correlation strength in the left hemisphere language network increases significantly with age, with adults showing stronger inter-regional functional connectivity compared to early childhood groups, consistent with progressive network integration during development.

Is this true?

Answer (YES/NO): YES